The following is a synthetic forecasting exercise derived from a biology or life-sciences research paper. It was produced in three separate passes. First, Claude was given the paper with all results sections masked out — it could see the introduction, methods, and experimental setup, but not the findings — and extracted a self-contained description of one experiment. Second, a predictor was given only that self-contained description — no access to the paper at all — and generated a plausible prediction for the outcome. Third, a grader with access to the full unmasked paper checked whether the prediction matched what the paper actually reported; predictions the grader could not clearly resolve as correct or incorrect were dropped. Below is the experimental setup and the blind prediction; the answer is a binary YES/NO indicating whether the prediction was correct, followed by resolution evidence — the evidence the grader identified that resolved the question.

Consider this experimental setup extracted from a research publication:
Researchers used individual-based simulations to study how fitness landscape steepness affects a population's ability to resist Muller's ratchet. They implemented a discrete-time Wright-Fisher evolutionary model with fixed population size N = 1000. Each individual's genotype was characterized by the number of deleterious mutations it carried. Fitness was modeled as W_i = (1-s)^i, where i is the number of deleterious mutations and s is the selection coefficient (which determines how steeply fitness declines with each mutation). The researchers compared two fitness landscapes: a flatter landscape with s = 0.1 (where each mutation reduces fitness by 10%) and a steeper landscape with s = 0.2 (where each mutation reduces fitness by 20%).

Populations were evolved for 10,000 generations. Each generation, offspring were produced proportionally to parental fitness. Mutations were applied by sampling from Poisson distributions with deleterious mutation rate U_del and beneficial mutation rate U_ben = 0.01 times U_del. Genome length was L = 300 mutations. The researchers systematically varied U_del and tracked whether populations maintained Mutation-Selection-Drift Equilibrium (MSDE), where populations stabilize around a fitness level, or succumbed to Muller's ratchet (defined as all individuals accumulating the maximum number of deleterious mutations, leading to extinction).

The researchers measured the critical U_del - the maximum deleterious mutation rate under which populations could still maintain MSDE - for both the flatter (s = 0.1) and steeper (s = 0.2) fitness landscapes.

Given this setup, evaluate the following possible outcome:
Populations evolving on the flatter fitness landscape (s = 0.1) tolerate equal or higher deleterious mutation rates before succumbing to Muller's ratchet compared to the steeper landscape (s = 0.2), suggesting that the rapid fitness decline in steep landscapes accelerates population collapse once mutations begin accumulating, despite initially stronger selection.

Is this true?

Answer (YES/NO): NO